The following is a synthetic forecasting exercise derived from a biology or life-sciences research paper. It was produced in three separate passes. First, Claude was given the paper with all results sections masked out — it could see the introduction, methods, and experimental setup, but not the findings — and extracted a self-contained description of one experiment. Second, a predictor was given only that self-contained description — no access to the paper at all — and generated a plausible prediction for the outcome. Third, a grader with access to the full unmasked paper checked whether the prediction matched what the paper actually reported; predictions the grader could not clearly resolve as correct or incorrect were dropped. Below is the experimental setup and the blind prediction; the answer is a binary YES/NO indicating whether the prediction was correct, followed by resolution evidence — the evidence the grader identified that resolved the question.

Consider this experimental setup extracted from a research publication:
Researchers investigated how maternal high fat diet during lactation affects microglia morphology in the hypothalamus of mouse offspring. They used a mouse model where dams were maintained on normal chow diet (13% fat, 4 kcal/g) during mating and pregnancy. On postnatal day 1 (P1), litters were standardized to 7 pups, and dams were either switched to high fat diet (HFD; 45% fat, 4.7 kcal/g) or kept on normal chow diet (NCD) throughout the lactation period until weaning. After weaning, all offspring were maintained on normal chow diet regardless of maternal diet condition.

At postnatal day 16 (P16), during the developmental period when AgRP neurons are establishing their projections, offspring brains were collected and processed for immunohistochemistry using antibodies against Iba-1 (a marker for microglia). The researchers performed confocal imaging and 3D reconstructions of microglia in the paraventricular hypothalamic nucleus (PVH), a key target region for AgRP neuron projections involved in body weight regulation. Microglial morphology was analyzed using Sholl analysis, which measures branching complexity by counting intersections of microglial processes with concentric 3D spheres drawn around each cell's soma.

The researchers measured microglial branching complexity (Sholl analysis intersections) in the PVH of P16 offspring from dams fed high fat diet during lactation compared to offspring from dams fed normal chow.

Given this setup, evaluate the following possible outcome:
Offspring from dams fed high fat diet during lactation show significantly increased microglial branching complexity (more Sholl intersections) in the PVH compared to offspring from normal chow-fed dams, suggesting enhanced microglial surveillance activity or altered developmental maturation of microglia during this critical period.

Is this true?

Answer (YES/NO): YES